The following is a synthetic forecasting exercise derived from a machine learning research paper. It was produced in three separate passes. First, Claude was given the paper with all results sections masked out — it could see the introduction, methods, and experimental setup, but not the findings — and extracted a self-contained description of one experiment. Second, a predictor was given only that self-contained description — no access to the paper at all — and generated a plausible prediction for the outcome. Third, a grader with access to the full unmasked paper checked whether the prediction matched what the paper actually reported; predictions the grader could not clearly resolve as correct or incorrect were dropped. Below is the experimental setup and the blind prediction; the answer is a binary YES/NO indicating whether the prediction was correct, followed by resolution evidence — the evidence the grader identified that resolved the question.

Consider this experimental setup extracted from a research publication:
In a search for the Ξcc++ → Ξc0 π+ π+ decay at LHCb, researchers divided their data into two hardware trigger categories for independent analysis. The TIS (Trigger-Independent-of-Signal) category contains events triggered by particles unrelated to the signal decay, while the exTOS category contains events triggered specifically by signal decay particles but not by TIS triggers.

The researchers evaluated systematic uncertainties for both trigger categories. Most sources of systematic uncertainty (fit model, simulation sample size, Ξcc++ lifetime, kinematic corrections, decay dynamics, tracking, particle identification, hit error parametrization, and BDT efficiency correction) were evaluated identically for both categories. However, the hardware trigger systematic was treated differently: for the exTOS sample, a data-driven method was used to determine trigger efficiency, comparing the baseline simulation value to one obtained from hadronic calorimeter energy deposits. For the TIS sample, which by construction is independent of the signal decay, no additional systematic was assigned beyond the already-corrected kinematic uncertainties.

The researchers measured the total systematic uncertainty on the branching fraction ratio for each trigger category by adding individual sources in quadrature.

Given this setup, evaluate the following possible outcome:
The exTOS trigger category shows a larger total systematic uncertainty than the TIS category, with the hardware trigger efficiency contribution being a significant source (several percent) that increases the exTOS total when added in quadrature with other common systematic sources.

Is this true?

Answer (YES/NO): YES